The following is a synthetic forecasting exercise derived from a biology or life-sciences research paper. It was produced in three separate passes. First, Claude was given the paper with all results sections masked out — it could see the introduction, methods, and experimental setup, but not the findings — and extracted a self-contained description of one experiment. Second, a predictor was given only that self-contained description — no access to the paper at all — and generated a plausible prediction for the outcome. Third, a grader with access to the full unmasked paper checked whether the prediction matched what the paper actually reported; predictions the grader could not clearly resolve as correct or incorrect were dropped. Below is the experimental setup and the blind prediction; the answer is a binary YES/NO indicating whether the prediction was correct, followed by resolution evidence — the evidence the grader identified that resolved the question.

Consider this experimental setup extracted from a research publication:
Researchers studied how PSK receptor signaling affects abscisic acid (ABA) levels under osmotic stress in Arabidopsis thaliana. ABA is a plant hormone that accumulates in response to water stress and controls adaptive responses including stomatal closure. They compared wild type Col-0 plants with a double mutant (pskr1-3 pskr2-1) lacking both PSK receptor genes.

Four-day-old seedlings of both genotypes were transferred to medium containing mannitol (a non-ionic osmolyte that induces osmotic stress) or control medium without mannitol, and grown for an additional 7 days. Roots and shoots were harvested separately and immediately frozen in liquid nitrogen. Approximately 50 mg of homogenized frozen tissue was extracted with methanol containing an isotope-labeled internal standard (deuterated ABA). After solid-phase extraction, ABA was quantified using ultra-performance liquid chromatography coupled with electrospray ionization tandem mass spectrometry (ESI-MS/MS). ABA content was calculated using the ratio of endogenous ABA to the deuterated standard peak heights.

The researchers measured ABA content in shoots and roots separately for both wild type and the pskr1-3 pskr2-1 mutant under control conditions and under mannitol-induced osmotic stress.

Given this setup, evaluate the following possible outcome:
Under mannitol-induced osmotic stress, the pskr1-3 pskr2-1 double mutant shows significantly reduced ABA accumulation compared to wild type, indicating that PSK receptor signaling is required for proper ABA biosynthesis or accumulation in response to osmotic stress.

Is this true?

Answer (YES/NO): YES